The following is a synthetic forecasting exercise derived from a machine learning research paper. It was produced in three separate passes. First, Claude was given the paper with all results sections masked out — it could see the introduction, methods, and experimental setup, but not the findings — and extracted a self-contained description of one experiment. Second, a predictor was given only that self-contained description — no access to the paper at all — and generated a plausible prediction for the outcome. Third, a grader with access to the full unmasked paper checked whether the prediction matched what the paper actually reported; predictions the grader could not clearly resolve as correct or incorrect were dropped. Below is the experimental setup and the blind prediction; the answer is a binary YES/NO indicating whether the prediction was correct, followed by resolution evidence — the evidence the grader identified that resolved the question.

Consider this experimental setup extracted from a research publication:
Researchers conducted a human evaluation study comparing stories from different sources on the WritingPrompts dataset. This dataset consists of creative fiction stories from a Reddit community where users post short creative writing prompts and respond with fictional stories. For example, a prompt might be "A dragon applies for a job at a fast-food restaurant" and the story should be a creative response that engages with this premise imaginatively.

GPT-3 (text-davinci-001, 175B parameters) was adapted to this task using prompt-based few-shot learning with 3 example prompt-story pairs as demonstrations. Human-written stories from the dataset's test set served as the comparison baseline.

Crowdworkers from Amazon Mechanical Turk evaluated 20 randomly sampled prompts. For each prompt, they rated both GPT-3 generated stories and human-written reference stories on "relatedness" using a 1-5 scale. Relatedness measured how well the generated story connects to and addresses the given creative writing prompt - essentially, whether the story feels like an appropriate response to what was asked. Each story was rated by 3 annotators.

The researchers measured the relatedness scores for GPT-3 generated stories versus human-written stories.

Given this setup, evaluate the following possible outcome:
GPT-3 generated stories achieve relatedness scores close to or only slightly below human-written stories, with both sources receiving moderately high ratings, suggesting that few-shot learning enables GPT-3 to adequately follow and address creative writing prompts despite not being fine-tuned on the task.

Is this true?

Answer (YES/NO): NO